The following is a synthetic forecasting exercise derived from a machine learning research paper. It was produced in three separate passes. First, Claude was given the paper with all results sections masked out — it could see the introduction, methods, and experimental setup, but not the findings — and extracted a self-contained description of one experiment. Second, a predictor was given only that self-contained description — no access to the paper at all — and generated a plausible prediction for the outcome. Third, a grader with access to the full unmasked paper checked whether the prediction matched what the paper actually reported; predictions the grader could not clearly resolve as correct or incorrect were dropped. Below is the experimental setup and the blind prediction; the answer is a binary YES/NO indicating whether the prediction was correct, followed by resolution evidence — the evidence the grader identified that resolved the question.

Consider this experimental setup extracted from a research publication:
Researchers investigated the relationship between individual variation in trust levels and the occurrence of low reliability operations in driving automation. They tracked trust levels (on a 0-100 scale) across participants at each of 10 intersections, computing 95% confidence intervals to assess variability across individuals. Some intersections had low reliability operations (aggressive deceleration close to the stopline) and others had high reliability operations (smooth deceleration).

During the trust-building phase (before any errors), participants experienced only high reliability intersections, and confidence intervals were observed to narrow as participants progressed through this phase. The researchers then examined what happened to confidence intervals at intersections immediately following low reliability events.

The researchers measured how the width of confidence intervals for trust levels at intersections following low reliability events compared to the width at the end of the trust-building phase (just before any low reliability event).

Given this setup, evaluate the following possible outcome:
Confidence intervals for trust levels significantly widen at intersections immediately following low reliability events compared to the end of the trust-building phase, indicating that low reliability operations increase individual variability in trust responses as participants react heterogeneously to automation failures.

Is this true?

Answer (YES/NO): YES